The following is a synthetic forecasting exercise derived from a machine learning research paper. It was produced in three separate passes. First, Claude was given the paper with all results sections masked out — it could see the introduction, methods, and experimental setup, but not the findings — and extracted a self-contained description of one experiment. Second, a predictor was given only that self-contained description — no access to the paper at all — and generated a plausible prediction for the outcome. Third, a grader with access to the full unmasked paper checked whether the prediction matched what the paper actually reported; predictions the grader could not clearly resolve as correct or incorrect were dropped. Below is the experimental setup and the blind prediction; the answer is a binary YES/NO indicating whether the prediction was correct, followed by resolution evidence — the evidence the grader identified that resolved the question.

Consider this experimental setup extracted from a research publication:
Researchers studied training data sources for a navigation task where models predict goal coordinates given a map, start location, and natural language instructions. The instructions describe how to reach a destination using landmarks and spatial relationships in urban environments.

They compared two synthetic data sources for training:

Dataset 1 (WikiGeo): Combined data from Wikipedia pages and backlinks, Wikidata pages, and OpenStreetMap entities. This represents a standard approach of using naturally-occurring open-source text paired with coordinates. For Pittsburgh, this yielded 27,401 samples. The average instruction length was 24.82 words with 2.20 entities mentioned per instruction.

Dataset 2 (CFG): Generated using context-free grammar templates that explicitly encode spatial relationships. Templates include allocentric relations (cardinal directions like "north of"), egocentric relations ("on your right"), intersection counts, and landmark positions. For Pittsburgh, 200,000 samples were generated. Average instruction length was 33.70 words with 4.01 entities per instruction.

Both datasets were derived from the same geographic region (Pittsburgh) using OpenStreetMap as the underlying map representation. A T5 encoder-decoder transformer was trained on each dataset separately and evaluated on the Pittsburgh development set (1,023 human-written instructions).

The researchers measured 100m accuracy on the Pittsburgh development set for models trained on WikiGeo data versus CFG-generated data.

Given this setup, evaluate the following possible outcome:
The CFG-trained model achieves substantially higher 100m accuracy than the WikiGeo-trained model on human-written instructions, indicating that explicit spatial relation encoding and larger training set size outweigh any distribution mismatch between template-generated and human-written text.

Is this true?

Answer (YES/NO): YES